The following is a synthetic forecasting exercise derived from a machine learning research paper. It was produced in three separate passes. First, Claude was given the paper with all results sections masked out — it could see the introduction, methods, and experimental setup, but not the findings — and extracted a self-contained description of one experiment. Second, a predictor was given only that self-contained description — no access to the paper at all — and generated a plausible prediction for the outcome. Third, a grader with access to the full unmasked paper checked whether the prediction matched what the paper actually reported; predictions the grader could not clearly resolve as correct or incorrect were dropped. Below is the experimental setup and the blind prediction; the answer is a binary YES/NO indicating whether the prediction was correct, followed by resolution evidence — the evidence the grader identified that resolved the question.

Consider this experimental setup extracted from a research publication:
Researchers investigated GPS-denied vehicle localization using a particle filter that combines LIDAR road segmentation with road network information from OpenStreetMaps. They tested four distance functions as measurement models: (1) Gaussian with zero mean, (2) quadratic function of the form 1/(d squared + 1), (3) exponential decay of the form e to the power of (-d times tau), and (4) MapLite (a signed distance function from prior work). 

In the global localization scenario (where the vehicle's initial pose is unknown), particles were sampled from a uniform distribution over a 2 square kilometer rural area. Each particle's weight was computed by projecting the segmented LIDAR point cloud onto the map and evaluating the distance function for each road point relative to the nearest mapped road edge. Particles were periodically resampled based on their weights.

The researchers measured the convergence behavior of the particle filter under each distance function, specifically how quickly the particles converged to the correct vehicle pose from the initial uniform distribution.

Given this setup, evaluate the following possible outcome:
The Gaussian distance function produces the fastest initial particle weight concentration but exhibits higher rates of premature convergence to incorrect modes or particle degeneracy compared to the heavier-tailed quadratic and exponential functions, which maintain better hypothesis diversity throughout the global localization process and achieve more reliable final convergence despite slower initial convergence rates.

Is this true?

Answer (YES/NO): NO